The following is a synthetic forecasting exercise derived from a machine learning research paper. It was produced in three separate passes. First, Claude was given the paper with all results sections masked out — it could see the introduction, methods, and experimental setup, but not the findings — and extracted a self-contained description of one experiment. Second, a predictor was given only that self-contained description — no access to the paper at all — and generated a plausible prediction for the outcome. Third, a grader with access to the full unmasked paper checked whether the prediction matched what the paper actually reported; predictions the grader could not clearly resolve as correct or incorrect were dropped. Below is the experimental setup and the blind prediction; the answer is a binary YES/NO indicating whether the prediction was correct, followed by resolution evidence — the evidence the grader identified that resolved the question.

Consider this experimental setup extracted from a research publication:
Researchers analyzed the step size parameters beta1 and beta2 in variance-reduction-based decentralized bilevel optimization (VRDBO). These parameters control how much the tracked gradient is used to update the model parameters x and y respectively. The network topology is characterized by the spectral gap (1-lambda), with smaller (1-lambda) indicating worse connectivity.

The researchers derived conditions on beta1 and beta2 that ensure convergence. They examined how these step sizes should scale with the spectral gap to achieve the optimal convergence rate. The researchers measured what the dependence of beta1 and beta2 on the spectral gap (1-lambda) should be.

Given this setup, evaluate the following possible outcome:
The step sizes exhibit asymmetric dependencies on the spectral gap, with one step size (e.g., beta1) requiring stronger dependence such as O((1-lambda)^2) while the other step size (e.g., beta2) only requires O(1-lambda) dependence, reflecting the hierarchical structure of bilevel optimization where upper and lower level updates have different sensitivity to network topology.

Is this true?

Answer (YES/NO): NO